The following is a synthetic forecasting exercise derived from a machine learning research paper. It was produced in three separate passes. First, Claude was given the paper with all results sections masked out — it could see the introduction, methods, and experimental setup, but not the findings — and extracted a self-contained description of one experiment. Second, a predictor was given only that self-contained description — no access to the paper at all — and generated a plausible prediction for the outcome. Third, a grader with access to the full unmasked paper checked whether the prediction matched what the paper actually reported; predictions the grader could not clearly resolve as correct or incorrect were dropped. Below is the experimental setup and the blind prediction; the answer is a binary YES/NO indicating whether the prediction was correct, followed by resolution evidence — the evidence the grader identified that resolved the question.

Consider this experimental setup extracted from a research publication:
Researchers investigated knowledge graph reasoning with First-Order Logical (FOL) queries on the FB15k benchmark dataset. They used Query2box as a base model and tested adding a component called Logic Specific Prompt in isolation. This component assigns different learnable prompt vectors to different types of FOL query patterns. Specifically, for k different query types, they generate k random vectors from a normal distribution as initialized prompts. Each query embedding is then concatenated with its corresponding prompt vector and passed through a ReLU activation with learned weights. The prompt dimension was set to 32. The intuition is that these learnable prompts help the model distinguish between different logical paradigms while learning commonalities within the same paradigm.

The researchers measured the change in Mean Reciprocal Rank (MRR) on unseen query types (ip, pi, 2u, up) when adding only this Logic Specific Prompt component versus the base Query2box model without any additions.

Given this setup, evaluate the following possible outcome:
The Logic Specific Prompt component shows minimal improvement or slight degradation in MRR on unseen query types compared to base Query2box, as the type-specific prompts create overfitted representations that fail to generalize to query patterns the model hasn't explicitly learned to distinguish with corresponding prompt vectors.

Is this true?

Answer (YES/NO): YES